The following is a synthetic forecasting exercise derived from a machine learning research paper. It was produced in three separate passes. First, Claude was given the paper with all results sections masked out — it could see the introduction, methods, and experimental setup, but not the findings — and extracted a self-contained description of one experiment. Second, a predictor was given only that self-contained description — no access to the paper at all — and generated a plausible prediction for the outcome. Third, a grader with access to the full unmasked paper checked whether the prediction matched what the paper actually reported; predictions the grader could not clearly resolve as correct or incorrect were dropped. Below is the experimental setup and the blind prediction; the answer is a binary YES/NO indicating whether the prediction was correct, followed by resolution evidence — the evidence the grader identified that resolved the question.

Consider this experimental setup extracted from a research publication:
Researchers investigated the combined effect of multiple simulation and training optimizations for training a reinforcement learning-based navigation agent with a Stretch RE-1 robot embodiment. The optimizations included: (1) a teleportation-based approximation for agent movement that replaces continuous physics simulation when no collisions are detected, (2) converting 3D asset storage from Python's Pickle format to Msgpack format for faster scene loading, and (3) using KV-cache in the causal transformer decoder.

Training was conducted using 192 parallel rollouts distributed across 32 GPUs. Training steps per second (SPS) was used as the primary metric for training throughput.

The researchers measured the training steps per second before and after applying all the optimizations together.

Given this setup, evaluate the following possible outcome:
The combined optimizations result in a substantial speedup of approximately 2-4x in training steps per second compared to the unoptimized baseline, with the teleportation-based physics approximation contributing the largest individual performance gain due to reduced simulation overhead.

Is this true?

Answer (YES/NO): NO